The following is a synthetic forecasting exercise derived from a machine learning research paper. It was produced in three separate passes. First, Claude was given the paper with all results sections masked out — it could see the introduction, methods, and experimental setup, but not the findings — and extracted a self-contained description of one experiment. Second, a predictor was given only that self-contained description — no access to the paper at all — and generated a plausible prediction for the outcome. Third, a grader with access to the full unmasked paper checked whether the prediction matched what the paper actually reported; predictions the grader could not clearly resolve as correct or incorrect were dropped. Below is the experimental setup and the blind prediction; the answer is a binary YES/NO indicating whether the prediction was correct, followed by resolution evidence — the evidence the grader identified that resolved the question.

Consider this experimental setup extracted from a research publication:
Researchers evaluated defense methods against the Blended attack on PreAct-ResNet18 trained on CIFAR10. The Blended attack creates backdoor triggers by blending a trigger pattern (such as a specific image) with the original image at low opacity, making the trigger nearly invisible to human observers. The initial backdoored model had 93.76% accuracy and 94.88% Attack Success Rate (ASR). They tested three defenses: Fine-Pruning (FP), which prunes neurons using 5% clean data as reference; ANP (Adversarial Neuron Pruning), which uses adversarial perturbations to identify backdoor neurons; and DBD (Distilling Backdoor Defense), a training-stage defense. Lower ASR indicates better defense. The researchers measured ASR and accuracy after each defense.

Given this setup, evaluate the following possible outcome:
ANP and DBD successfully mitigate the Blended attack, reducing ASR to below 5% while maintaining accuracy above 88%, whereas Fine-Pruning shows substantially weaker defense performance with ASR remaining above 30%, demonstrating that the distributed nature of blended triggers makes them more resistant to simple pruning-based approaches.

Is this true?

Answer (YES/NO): NO